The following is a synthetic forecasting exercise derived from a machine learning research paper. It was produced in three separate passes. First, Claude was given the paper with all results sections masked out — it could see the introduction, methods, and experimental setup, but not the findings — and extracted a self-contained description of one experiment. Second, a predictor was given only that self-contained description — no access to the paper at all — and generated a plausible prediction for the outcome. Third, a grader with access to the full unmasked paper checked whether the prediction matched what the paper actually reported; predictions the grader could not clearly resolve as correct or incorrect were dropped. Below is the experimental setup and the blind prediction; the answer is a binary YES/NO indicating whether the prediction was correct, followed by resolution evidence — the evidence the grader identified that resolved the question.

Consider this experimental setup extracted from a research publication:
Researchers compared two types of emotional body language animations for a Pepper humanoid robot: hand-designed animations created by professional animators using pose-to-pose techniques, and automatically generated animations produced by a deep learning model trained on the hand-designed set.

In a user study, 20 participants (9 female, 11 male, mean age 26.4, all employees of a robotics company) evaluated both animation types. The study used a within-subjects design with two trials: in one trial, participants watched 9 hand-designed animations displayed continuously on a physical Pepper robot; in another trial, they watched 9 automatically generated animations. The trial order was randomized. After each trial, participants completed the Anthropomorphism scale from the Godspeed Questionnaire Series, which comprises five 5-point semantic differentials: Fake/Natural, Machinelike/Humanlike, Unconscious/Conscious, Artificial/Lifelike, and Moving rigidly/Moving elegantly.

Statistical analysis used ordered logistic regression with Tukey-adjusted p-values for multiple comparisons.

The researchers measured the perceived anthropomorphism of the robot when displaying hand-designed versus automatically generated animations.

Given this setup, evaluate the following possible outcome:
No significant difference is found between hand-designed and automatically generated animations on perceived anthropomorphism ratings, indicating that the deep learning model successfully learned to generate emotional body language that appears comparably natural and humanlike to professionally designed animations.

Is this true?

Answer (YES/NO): YES